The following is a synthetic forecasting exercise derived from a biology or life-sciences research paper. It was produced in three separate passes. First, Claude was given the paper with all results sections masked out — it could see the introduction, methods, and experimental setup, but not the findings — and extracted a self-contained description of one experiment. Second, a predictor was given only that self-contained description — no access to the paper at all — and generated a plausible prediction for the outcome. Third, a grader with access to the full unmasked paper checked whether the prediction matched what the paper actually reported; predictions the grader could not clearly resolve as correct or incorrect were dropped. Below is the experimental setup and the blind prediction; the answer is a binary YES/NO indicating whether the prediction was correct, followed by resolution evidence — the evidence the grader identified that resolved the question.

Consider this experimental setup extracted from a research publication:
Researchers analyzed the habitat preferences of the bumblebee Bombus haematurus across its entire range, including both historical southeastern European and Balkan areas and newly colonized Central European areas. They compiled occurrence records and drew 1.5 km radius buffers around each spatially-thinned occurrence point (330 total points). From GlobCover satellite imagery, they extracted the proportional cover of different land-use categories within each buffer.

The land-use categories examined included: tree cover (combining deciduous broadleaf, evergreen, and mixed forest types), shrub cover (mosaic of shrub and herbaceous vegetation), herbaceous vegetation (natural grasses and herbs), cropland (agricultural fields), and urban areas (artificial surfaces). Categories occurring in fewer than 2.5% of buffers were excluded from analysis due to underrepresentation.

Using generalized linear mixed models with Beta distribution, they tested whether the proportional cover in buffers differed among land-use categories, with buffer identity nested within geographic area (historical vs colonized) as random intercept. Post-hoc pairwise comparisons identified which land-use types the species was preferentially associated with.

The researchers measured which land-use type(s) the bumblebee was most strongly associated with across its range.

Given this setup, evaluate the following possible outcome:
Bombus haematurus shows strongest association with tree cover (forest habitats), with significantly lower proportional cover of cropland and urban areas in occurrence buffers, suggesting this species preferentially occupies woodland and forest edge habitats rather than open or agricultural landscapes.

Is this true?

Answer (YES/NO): NO